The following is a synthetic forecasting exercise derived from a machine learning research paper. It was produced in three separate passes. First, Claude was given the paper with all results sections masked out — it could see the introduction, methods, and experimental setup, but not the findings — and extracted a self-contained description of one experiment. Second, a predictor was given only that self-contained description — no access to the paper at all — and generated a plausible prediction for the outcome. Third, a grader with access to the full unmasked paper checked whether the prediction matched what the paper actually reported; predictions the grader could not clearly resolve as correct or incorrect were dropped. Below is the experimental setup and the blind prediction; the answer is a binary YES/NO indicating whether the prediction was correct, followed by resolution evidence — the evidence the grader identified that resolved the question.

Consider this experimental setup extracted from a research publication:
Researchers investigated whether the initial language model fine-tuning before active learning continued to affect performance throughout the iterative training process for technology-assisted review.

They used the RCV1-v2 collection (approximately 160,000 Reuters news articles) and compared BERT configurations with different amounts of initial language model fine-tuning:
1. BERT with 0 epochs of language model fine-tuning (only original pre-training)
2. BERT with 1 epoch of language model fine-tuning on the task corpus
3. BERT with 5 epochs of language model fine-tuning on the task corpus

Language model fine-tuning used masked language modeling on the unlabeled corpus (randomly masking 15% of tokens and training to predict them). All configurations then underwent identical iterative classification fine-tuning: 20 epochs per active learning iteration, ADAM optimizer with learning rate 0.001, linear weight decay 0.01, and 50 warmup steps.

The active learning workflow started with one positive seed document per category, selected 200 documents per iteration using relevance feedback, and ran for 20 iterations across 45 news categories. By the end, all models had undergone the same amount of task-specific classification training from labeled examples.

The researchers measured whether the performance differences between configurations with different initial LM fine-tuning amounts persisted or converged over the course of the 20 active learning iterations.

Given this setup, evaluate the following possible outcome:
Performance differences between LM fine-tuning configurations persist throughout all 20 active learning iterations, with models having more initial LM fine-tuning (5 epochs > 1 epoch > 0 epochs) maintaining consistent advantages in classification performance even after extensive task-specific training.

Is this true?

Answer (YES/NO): NO